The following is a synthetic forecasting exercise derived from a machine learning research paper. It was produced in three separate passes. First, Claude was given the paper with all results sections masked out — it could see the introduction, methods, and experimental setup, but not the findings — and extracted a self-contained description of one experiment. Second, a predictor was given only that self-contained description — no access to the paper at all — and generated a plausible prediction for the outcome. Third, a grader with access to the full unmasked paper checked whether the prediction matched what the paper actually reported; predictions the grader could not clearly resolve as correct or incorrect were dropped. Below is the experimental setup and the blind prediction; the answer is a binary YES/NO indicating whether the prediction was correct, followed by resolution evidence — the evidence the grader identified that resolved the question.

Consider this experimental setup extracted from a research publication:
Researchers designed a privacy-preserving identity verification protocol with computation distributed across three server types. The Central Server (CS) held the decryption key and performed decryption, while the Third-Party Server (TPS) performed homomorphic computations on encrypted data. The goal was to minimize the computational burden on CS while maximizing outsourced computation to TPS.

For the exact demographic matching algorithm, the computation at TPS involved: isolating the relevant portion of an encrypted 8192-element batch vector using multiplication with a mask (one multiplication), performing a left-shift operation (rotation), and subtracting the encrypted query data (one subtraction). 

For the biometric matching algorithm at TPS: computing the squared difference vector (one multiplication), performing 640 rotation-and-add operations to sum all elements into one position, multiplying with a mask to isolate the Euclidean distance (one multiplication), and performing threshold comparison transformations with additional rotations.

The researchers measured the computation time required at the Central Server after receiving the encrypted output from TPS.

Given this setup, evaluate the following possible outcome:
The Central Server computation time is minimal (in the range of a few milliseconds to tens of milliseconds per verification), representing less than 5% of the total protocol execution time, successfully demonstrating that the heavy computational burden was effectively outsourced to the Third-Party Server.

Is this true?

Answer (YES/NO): NO